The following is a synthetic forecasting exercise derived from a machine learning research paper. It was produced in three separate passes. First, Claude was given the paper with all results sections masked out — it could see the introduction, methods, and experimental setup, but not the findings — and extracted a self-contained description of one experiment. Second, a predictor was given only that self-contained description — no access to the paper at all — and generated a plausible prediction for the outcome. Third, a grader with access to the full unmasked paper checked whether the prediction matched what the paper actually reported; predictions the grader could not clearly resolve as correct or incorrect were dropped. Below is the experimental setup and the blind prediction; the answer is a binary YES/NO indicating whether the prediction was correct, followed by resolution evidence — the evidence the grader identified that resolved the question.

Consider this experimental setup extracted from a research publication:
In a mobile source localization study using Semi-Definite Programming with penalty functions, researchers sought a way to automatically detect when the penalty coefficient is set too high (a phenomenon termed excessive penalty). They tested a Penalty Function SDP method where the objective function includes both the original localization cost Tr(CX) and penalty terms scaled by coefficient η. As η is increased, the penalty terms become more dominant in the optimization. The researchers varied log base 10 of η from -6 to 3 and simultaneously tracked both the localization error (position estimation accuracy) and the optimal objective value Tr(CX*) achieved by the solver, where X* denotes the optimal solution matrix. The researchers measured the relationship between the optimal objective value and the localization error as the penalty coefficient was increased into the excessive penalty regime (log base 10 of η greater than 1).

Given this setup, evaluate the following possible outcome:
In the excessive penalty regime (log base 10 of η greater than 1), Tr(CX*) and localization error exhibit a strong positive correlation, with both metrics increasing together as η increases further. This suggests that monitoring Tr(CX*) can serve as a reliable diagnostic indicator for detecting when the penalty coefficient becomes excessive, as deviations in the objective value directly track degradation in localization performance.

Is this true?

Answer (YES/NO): YES